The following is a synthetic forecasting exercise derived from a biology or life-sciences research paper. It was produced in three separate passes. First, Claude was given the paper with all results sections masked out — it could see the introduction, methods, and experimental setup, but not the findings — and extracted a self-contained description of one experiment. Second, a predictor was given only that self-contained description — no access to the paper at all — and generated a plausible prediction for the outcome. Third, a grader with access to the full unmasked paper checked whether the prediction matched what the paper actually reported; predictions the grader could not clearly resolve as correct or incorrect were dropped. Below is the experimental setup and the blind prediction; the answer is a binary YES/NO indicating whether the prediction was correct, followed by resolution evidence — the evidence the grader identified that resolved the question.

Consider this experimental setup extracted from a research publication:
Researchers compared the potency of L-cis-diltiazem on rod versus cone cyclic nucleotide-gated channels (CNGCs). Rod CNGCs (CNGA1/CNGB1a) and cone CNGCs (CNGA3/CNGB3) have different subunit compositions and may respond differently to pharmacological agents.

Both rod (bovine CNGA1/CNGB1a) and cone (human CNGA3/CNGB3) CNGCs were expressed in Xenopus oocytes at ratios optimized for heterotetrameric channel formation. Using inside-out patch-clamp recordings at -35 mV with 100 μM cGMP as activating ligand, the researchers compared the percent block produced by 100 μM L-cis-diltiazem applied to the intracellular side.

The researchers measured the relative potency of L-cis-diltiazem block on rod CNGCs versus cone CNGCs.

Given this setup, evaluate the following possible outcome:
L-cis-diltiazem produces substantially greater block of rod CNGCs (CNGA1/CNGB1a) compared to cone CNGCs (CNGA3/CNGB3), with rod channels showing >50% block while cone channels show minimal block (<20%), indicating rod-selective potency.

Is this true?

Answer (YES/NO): NO